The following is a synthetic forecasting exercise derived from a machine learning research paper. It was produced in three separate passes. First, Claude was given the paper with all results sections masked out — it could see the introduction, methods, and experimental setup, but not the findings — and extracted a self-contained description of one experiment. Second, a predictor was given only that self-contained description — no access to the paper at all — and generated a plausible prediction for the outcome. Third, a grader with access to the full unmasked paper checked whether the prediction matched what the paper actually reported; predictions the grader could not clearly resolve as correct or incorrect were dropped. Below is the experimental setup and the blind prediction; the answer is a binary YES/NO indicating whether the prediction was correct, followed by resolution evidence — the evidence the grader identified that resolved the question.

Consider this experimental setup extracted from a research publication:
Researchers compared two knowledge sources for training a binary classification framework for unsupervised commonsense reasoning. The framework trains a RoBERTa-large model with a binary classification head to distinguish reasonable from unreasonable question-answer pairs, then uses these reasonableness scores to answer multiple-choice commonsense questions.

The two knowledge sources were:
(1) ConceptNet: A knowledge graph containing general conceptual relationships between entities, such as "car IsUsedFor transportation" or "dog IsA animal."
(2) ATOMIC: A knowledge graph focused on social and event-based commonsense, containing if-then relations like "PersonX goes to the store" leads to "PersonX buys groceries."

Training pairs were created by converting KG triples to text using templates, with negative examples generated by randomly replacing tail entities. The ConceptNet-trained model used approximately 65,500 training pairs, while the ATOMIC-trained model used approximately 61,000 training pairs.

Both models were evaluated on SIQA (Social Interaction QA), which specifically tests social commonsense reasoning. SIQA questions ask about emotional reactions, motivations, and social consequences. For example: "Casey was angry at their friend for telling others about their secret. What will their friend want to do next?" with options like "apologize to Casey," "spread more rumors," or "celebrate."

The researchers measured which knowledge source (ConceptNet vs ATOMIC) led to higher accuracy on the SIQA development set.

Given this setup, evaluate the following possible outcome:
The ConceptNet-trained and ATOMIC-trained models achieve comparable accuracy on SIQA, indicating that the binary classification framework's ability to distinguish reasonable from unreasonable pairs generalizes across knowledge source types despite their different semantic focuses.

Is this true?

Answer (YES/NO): NO